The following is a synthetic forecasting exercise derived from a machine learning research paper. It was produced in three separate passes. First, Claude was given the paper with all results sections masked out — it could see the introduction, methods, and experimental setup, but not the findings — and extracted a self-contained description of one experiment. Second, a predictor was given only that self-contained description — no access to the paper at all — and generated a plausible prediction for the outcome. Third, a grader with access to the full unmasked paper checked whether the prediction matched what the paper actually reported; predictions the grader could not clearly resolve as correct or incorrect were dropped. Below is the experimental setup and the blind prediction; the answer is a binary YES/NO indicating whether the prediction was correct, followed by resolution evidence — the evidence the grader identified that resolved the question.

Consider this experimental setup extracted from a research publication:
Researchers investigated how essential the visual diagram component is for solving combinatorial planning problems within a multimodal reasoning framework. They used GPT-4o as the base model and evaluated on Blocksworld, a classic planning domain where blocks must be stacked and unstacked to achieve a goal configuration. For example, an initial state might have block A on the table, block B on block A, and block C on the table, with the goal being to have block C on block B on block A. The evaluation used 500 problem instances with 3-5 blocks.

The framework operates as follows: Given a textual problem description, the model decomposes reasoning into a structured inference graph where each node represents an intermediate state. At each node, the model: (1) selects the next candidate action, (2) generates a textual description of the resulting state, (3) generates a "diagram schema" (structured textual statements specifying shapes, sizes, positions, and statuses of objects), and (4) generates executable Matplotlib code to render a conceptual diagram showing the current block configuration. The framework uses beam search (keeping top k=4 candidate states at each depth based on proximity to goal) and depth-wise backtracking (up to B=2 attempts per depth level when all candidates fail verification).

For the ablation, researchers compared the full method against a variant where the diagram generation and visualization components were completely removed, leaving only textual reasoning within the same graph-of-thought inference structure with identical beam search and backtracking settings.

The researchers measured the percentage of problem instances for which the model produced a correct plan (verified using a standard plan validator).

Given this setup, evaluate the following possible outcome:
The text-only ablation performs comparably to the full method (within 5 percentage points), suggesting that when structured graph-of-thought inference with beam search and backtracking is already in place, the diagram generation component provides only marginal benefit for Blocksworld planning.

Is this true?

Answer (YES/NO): NO